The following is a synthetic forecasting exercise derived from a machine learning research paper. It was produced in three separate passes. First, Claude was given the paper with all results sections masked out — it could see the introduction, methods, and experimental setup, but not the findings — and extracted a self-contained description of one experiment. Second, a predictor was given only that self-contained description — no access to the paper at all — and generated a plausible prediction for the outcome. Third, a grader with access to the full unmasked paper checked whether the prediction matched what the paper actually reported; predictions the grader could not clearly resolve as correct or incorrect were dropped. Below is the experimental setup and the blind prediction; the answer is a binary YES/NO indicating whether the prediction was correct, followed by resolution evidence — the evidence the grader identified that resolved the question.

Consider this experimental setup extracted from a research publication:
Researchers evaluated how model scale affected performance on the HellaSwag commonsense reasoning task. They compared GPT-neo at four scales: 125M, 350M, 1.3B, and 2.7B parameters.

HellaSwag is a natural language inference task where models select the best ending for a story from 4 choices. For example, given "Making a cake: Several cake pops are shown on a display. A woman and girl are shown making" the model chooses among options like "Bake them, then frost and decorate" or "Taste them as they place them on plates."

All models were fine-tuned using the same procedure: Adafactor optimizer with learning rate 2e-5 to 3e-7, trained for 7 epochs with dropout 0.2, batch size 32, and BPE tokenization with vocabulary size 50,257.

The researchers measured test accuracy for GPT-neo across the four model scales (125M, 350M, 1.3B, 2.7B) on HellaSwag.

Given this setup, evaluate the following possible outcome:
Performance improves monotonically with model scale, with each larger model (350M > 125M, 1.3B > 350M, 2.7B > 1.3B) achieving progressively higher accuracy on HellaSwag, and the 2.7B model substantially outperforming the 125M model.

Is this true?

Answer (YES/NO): YES